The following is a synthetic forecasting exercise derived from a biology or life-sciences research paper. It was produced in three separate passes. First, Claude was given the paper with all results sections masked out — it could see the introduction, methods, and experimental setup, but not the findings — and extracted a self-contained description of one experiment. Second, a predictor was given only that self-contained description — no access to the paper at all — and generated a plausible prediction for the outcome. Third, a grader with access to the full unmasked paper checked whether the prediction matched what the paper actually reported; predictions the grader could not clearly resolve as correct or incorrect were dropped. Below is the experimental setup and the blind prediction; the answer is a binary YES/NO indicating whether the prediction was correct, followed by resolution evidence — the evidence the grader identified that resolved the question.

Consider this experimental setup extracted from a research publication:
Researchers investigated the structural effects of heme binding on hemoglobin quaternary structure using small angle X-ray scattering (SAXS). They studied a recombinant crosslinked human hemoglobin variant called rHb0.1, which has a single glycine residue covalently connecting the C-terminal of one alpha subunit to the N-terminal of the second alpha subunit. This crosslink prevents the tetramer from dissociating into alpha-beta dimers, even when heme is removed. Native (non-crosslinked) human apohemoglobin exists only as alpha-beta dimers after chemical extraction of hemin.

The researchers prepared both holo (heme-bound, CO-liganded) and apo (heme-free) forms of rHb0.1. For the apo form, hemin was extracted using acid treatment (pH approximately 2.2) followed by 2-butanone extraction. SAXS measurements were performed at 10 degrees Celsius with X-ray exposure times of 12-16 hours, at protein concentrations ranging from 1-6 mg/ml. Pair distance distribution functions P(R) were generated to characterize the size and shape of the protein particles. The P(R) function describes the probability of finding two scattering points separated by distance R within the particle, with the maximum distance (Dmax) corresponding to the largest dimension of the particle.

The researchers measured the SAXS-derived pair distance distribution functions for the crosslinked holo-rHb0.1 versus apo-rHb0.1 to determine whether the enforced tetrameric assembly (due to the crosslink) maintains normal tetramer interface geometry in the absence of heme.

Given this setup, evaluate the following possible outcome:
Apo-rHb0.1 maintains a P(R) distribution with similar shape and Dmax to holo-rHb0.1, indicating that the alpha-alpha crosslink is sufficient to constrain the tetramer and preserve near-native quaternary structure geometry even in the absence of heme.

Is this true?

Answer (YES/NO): NO